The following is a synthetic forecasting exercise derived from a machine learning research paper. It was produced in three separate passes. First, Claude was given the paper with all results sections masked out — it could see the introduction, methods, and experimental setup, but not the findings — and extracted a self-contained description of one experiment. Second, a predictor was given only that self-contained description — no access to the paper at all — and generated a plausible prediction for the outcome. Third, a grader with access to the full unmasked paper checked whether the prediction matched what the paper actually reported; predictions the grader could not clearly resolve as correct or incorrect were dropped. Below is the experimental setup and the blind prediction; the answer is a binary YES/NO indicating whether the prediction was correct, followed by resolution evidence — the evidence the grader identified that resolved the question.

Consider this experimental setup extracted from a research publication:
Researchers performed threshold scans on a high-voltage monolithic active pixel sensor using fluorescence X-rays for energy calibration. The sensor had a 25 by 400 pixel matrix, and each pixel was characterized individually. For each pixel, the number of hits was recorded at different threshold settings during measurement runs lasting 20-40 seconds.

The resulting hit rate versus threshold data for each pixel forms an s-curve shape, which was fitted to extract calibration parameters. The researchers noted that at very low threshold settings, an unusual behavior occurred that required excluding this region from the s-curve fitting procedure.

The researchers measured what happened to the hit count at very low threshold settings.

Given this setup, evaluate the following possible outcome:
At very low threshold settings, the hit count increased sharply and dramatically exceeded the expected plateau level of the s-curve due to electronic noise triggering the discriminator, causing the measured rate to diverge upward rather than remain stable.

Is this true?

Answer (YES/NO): NO